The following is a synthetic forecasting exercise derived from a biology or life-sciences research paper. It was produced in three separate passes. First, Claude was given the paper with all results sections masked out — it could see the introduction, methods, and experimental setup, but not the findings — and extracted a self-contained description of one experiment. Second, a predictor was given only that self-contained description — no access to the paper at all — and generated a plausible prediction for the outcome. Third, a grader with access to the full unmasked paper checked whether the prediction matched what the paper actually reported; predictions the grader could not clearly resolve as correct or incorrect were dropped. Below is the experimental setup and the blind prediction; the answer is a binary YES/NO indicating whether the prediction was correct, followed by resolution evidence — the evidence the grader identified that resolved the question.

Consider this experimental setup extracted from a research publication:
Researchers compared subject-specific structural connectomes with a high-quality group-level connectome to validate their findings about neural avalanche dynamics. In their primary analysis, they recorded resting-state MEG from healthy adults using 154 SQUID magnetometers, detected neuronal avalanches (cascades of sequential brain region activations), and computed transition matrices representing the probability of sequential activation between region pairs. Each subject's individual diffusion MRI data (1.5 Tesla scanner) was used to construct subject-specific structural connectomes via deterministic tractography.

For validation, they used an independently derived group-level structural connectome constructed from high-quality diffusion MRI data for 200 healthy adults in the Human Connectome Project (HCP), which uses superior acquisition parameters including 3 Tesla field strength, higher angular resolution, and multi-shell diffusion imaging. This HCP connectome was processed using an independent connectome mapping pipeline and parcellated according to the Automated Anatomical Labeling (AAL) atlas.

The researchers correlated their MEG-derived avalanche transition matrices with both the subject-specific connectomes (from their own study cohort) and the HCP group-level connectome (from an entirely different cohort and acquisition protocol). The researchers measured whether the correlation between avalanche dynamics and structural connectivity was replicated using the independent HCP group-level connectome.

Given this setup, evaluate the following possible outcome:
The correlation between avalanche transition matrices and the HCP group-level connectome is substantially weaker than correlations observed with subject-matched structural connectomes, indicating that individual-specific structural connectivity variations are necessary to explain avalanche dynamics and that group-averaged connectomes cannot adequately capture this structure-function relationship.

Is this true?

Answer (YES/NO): NO